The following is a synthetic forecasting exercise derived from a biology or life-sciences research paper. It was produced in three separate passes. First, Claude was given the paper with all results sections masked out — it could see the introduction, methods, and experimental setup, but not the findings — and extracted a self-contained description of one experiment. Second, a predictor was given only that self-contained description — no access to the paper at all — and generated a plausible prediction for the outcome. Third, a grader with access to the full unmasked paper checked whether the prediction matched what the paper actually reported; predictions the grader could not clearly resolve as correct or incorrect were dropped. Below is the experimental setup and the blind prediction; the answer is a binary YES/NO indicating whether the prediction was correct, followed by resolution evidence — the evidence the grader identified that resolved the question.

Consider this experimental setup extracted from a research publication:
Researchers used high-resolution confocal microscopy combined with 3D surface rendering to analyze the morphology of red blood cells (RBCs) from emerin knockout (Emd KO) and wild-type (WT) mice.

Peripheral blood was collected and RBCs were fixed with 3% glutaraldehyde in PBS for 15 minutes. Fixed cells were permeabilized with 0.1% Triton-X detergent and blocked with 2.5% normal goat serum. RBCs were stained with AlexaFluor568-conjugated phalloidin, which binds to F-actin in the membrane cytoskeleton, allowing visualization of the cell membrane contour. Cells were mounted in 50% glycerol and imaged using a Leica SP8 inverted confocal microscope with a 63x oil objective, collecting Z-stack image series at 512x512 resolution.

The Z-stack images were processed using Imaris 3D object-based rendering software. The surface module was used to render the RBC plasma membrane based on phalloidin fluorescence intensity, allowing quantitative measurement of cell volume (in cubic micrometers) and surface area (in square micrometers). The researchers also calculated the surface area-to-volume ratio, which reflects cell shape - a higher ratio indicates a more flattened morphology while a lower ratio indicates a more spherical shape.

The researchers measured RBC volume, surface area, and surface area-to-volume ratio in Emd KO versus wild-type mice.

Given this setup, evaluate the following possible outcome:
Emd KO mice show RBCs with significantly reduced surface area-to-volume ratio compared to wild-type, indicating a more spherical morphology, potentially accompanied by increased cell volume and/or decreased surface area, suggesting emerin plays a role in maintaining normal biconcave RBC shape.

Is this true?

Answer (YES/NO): NO